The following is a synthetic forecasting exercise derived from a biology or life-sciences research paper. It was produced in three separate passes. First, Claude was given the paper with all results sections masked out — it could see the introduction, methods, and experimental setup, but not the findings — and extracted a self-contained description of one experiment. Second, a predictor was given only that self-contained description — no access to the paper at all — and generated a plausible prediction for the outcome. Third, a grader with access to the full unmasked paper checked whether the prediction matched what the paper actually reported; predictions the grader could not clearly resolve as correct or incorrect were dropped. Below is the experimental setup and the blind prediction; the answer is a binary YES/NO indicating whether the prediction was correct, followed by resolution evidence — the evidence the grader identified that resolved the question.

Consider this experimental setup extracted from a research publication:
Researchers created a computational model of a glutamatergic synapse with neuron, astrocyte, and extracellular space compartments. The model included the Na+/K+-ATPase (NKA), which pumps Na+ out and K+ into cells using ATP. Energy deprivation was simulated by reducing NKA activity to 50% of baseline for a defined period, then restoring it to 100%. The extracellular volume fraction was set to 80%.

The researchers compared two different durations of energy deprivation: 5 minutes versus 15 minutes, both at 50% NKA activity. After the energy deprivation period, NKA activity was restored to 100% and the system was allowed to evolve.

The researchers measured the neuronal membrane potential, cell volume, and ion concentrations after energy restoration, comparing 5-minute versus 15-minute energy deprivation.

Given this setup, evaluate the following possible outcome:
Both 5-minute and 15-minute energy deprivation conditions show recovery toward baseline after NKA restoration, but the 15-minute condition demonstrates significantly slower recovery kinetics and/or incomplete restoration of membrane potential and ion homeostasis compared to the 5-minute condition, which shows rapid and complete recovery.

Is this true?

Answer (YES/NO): NO